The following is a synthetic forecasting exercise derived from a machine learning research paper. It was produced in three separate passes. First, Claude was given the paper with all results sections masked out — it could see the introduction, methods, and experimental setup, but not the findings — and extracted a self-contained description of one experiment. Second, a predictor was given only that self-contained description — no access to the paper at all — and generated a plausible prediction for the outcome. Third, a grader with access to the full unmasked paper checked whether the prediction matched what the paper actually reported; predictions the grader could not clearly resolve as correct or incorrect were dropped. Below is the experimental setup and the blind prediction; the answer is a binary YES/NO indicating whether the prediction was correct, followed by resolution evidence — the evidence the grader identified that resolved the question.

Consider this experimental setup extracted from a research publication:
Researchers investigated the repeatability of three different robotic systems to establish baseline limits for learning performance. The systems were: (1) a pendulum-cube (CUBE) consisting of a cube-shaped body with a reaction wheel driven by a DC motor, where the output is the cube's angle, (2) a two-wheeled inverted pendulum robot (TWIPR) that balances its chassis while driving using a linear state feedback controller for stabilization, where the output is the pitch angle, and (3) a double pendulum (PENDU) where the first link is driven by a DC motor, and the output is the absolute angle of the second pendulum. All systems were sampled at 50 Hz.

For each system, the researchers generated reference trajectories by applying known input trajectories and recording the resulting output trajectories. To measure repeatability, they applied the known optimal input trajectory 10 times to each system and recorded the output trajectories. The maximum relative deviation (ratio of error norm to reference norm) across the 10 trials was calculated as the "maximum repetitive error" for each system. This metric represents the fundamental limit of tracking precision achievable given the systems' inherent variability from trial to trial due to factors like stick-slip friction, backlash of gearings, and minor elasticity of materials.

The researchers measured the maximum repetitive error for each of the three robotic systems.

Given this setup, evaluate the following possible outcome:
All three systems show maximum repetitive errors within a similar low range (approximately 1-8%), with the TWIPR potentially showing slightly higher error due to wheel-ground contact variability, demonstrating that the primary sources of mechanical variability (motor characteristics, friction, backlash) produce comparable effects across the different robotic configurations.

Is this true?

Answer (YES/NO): NO